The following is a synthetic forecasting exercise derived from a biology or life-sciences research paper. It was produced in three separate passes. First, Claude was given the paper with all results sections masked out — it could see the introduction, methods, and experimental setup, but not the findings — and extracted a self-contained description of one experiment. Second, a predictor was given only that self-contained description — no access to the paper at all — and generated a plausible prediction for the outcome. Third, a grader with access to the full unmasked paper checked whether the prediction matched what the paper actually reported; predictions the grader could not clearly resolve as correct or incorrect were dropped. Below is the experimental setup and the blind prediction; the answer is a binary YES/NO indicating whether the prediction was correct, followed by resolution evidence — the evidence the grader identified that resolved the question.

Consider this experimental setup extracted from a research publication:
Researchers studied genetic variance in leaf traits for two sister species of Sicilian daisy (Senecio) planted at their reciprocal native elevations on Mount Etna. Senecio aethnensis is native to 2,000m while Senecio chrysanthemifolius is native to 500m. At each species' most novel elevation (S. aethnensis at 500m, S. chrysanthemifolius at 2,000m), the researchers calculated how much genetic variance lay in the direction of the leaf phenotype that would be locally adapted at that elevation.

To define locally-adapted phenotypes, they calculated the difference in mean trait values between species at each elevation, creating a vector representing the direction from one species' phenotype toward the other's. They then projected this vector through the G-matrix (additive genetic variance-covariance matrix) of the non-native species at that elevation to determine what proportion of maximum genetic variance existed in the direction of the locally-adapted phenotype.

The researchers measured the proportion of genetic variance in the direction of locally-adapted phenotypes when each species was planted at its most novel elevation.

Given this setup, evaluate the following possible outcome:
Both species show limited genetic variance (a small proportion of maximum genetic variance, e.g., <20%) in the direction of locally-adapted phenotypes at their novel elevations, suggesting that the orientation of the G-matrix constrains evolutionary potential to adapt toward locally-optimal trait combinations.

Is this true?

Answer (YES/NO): NO